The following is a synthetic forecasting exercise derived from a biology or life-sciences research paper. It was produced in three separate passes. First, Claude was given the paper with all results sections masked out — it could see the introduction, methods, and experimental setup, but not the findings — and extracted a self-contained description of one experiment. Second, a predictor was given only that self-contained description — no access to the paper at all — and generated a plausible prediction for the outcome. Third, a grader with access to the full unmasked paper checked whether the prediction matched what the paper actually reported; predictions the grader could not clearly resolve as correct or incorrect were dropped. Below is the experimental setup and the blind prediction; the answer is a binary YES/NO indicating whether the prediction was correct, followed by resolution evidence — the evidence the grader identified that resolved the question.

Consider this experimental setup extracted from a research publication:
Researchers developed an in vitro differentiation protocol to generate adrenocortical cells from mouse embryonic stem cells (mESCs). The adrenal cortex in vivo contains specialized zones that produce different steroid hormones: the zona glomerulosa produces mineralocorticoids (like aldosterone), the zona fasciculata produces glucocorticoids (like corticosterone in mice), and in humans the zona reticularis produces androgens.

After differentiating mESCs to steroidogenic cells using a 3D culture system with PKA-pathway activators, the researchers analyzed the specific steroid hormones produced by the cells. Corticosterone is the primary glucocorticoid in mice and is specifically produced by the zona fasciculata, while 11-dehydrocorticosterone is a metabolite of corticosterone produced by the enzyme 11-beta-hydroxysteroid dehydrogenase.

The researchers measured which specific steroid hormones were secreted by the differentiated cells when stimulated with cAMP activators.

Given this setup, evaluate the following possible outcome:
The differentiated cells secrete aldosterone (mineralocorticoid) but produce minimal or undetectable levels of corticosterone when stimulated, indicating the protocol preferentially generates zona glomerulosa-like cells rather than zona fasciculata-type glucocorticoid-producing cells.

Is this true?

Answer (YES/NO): NO